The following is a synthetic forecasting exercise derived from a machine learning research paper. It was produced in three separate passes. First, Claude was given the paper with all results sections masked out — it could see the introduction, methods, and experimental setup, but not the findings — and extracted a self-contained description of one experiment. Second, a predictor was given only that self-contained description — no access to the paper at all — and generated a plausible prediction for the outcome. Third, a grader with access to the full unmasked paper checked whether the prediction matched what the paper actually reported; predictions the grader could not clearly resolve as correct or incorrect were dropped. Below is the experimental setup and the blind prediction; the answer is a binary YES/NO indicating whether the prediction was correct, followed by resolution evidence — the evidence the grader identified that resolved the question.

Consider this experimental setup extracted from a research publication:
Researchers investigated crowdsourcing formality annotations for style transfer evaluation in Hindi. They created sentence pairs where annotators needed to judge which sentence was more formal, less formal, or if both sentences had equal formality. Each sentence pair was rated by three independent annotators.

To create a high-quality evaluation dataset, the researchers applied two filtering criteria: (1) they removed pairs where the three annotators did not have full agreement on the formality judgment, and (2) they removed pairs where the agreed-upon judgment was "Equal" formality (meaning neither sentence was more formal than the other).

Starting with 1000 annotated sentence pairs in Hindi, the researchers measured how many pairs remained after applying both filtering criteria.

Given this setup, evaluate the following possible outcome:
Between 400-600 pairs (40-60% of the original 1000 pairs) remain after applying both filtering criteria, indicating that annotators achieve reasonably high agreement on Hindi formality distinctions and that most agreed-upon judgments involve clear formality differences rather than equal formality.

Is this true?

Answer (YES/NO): NO